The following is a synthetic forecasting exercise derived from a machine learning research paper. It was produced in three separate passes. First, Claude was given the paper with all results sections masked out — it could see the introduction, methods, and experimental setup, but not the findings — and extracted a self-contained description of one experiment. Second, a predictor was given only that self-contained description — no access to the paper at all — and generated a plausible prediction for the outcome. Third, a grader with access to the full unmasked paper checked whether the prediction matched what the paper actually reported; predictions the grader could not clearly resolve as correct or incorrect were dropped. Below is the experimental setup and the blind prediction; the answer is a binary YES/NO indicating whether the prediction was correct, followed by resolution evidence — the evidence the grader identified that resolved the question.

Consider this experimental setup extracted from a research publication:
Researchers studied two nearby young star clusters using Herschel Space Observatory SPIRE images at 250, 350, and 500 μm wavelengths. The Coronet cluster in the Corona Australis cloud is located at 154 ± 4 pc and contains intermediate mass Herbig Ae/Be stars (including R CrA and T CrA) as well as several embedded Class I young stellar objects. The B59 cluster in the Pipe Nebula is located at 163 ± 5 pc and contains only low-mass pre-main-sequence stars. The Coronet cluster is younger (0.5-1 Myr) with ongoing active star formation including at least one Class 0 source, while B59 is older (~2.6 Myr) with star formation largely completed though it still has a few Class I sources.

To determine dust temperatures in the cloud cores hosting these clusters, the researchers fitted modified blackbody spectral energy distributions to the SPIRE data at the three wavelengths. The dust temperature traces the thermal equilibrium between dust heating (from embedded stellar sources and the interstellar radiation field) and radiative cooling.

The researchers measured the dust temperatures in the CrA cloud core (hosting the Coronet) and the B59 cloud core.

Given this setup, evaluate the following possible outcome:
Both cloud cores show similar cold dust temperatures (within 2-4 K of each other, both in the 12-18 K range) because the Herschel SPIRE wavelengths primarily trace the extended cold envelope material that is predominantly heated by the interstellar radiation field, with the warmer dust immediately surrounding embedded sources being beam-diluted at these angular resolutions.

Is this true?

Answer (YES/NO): NO